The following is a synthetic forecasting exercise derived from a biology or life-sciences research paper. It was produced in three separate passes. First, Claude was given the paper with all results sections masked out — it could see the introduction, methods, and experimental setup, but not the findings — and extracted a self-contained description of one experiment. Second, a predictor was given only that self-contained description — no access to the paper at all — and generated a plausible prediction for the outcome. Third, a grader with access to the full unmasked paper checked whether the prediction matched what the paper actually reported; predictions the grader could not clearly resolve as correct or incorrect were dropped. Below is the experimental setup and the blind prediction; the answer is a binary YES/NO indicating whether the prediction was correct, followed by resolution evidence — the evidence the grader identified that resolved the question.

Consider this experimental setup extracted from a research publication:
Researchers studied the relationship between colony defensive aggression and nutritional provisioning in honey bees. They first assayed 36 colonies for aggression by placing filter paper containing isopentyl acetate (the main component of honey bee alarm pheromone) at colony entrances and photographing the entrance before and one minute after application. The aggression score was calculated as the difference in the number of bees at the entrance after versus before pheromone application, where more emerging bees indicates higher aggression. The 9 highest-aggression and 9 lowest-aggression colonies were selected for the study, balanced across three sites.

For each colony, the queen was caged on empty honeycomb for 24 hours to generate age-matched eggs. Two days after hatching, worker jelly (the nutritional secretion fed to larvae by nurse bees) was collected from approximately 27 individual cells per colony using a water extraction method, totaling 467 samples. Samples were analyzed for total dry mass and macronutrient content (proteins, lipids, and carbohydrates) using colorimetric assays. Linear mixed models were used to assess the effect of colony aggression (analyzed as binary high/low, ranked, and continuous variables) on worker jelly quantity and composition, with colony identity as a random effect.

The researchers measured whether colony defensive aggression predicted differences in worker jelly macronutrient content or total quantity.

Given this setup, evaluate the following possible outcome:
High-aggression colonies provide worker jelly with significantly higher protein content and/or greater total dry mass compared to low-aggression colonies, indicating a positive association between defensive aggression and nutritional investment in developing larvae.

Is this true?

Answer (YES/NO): NO